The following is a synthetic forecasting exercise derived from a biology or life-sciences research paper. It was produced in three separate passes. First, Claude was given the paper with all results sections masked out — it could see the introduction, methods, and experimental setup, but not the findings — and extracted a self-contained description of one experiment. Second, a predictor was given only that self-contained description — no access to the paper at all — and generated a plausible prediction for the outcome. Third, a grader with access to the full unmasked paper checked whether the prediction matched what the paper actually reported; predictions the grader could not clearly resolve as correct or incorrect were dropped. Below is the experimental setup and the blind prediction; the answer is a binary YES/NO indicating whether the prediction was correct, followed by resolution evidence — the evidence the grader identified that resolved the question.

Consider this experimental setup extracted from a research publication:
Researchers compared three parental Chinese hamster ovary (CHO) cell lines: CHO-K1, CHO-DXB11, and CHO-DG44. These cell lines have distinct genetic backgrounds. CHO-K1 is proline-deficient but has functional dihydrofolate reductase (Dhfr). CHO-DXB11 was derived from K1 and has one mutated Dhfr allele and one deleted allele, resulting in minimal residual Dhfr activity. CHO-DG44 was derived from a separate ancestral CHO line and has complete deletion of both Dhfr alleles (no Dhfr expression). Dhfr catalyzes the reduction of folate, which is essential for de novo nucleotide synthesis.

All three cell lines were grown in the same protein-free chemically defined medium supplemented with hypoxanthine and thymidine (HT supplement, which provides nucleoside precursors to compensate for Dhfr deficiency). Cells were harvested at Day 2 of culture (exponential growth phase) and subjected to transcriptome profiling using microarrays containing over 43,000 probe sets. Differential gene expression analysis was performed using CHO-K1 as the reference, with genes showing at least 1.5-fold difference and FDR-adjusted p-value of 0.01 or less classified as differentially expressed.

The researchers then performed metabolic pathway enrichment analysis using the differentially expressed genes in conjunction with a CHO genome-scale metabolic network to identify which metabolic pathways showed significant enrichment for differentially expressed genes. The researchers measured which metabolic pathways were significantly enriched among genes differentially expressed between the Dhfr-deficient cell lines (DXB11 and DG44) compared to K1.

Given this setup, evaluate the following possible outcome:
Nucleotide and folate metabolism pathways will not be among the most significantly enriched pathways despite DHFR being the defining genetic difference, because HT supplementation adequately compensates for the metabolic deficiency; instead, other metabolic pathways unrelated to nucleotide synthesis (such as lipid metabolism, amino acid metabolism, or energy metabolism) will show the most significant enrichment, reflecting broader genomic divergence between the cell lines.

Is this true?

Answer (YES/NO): NO